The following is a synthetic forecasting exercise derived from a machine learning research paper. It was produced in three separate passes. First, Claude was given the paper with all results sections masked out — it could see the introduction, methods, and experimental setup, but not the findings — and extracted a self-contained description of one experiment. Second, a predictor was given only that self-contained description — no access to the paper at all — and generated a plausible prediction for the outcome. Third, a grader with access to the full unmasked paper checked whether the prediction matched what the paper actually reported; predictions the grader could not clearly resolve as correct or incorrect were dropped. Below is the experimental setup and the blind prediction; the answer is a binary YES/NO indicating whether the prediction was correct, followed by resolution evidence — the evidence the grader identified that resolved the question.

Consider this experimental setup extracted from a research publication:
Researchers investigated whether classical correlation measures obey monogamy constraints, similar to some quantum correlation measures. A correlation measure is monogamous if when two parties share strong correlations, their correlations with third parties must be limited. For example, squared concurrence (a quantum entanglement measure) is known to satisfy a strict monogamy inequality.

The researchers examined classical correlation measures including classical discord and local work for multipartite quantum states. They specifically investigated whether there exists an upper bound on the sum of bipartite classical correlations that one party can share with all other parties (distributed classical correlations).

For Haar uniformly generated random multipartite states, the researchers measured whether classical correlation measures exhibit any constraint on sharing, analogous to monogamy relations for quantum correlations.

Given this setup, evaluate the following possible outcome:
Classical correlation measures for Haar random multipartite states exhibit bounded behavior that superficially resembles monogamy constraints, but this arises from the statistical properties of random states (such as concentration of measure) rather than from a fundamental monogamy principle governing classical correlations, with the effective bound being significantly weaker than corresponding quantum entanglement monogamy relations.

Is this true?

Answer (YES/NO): YES